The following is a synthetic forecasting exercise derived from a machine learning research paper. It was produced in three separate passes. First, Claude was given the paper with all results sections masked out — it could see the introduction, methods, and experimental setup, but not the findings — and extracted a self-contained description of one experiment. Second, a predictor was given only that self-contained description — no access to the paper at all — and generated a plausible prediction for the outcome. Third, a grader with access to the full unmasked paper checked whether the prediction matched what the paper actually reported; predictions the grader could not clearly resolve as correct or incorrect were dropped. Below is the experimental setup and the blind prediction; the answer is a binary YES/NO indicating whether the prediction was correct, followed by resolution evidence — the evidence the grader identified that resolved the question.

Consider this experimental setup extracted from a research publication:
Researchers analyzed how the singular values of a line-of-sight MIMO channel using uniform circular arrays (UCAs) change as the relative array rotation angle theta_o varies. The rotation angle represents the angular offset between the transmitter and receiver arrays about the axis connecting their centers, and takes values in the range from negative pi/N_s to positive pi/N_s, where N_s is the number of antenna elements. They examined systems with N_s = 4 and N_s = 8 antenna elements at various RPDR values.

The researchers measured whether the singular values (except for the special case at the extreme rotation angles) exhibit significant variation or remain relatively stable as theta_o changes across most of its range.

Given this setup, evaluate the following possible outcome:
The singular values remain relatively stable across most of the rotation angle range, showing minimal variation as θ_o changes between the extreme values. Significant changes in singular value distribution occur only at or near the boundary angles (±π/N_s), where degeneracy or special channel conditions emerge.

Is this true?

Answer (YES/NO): YES